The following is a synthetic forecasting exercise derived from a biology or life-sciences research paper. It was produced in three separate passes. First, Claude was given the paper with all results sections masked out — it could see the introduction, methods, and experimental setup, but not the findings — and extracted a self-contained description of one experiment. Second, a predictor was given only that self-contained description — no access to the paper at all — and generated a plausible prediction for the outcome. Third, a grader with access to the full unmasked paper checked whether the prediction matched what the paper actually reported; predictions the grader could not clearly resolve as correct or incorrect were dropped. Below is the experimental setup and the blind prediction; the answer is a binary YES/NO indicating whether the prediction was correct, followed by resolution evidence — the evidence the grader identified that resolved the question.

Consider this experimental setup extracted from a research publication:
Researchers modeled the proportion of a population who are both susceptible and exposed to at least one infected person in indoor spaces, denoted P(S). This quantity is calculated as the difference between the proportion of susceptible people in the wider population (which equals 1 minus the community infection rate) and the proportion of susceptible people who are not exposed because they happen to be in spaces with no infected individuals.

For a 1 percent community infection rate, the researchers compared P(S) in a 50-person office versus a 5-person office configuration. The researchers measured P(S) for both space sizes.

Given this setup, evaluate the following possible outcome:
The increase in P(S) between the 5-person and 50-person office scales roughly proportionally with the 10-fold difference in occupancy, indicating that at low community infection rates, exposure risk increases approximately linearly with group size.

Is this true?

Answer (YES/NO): YES